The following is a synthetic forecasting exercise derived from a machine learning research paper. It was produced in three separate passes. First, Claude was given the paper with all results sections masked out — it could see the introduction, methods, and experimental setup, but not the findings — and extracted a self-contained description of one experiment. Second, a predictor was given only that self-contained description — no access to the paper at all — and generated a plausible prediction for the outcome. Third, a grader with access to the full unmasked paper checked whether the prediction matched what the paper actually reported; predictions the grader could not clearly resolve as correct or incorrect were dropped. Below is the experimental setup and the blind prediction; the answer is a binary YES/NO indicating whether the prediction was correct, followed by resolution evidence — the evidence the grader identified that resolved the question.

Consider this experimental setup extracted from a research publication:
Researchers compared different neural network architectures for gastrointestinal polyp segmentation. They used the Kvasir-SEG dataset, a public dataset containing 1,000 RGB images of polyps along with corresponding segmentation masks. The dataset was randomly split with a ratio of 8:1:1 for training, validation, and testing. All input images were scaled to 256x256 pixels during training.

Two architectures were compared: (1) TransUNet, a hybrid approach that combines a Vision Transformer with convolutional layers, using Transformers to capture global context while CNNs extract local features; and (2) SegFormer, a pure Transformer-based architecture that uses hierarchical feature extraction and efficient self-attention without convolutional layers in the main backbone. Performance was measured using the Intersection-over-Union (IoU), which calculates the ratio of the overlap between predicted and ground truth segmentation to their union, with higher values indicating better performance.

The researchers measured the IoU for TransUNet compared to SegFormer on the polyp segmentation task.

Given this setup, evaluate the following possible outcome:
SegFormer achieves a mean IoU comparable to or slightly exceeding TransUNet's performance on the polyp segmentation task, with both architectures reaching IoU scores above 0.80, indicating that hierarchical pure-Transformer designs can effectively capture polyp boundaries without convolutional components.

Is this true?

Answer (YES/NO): NO